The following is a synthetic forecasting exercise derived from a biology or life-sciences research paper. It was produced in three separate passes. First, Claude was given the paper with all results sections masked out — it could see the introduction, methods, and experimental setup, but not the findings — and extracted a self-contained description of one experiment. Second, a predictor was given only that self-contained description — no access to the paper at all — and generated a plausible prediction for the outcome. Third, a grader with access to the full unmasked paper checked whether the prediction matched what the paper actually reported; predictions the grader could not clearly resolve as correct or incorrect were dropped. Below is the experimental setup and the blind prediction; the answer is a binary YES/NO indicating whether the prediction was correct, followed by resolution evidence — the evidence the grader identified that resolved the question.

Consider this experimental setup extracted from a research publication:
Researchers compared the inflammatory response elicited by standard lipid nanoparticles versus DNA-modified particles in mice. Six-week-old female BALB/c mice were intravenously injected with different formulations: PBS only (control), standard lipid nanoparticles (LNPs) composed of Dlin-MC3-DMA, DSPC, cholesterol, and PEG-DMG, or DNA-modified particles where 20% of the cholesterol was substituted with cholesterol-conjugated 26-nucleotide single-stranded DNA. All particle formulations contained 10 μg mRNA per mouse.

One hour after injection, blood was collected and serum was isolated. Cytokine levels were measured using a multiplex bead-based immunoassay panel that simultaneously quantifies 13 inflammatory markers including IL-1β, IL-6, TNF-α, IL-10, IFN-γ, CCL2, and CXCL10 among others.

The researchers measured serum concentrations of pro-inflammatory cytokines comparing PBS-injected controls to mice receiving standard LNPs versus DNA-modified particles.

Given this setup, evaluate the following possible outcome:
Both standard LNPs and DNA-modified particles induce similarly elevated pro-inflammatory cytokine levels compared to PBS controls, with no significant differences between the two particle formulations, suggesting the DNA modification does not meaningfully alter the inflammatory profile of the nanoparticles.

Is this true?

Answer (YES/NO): NO